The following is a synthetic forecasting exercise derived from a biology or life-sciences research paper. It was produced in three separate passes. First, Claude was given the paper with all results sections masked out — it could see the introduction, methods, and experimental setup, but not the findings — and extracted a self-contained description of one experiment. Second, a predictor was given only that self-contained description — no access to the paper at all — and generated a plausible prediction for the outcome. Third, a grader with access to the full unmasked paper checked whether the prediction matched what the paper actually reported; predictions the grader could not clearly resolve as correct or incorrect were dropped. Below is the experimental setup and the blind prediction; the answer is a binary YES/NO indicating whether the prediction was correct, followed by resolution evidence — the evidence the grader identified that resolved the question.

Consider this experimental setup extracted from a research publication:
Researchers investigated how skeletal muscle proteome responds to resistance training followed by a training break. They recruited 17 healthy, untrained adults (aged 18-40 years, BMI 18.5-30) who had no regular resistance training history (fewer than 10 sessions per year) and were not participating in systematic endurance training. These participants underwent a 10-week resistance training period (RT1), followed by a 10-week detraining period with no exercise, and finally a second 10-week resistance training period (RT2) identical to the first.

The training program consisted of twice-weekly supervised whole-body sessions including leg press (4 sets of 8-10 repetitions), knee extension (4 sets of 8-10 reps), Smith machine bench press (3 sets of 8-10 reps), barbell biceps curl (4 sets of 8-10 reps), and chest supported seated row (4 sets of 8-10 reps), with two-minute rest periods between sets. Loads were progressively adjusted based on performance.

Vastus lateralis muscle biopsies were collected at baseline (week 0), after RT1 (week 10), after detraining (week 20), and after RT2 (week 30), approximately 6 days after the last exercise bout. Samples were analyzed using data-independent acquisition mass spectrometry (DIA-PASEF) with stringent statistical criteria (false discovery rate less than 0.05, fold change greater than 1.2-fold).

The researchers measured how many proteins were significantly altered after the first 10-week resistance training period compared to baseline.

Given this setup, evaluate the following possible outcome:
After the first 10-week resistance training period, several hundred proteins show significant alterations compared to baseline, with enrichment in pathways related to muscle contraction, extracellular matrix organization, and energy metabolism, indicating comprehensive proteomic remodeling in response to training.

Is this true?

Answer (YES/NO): NO